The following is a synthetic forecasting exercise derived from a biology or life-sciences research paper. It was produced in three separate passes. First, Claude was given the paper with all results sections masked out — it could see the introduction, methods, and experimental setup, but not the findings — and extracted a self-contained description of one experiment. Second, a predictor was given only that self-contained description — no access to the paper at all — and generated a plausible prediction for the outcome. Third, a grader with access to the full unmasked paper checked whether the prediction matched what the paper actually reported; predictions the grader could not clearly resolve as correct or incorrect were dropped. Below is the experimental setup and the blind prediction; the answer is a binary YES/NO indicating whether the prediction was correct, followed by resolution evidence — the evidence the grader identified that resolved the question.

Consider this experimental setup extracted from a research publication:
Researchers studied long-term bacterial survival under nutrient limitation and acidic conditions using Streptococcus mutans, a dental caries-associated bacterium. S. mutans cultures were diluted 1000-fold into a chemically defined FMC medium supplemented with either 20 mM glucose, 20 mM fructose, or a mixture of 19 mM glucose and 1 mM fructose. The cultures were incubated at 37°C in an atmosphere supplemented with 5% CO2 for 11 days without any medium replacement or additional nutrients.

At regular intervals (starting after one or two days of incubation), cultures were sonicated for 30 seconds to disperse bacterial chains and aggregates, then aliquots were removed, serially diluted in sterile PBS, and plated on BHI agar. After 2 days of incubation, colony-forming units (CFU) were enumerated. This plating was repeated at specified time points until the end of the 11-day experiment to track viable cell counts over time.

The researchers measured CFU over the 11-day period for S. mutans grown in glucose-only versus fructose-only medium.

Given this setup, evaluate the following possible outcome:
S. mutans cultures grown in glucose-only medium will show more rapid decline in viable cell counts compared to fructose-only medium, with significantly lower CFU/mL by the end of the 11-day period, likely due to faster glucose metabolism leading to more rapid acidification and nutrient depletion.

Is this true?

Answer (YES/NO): NO